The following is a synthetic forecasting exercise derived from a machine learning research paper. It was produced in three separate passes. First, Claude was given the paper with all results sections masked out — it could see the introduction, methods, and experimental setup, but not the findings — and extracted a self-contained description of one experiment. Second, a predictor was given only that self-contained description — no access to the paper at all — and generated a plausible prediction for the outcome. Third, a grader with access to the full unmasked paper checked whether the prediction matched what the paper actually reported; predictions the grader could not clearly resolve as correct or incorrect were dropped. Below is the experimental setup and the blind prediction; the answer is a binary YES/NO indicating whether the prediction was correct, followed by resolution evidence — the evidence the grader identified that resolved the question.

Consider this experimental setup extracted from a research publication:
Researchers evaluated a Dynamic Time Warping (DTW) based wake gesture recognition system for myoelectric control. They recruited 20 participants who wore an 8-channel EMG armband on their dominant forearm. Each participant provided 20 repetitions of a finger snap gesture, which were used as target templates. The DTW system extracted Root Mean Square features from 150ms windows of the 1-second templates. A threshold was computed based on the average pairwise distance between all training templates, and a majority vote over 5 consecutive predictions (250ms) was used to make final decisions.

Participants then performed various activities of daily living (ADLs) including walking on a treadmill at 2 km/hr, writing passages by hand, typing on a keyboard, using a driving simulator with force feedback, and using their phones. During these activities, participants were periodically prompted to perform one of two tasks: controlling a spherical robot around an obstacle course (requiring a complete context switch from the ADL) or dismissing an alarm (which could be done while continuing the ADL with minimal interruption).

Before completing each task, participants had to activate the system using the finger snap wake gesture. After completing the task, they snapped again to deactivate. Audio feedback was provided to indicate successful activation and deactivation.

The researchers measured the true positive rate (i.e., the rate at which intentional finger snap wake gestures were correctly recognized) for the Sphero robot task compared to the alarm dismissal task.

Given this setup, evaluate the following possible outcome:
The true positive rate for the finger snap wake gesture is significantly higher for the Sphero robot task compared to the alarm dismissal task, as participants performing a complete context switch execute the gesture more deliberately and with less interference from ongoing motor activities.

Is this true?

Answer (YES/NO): YES